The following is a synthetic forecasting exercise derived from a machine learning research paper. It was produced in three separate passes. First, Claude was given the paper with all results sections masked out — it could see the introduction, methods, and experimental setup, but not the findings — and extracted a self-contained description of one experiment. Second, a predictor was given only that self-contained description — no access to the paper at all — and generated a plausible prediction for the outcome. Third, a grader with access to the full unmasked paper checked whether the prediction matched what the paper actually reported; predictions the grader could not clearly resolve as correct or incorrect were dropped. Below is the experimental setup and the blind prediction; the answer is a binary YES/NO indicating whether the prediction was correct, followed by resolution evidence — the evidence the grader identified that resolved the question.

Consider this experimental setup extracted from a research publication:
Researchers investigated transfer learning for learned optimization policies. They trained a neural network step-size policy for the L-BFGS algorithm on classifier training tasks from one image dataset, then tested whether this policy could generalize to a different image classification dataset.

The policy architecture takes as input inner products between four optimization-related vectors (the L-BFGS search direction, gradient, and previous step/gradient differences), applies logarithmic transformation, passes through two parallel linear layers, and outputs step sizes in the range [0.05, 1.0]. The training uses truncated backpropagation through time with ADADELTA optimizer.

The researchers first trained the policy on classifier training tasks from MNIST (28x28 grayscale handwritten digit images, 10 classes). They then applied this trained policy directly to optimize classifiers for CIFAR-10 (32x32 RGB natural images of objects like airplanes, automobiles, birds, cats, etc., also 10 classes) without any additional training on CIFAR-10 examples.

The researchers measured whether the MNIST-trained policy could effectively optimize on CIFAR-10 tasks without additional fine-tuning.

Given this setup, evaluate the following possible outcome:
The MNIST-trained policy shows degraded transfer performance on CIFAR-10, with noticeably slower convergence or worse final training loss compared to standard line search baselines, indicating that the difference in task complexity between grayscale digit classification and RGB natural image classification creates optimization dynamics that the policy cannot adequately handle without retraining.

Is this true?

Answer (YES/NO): YES